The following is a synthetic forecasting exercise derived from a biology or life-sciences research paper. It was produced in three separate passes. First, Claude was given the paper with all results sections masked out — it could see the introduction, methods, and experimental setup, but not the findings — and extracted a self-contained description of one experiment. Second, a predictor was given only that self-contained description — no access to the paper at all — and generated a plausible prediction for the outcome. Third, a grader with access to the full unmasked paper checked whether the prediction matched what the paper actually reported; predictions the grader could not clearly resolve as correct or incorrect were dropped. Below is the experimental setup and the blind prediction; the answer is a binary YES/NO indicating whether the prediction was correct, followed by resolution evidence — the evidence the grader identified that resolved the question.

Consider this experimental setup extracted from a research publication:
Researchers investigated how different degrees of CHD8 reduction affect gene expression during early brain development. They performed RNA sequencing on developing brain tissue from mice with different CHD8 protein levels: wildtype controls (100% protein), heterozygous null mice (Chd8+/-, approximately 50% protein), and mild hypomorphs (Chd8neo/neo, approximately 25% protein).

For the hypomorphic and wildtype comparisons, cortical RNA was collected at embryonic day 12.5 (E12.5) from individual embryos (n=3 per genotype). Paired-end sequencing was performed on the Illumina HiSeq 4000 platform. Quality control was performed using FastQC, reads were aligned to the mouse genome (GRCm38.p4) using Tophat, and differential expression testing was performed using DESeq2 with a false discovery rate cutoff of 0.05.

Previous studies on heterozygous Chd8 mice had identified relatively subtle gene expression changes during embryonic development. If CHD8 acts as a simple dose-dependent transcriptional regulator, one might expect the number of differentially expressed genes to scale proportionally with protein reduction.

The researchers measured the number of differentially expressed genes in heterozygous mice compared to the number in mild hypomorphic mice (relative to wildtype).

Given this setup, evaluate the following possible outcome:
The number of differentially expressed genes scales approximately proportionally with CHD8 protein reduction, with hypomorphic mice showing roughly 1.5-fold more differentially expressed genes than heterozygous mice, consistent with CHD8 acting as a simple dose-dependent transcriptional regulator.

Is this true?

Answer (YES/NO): NO